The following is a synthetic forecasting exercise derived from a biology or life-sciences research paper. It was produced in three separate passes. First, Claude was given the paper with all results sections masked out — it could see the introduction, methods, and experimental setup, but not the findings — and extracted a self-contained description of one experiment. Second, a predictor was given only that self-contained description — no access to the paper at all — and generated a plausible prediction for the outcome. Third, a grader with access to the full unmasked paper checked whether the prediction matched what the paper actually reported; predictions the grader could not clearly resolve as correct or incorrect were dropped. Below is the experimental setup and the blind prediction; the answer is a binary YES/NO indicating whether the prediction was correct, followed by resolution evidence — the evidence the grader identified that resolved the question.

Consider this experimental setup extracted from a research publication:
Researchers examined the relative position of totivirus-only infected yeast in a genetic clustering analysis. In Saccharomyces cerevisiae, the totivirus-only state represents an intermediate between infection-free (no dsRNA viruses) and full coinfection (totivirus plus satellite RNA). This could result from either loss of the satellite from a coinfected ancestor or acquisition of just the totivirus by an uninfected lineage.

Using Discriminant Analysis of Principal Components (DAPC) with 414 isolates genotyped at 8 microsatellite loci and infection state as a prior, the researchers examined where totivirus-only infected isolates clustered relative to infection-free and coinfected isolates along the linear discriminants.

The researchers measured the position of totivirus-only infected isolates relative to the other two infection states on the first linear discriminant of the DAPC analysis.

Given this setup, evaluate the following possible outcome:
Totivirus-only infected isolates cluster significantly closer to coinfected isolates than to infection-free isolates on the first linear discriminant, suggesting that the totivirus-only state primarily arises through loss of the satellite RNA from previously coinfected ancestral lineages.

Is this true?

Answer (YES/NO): NO